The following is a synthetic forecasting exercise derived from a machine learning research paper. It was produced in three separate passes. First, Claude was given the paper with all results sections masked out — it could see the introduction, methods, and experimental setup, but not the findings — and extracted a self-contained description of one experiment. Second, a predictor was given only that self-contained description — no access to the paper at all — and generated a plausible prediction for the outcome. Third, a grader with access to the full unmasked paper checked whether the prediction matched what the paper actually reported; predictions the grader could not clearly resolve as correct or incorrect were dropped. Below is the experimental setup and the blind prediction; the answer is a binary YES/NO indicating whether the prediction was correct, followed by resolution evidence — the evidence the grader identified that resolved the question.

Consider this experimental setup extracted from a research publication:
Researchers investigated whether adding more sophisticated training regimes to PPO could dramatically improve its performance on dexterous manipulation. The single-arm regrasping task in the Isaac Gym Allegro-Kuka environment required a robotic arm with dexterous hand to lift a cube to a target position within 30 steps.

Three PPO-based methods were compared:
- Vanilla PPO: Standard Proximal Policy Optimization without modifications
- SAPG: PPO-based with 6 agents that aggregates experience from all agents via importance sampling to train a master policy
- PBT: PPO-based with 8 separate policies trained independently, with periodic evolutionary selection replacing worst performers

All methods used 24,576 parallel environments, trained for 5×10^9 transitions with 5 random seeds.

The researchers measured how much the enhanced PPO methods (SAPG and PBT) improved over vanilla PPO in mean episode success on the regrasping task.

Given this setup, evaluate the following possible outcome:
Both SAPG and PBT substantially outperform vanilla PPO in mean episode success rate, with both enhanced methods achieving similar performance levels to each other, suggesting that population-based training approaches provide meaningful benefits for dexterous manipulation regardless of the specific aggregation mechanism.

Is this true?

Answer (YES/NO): NO